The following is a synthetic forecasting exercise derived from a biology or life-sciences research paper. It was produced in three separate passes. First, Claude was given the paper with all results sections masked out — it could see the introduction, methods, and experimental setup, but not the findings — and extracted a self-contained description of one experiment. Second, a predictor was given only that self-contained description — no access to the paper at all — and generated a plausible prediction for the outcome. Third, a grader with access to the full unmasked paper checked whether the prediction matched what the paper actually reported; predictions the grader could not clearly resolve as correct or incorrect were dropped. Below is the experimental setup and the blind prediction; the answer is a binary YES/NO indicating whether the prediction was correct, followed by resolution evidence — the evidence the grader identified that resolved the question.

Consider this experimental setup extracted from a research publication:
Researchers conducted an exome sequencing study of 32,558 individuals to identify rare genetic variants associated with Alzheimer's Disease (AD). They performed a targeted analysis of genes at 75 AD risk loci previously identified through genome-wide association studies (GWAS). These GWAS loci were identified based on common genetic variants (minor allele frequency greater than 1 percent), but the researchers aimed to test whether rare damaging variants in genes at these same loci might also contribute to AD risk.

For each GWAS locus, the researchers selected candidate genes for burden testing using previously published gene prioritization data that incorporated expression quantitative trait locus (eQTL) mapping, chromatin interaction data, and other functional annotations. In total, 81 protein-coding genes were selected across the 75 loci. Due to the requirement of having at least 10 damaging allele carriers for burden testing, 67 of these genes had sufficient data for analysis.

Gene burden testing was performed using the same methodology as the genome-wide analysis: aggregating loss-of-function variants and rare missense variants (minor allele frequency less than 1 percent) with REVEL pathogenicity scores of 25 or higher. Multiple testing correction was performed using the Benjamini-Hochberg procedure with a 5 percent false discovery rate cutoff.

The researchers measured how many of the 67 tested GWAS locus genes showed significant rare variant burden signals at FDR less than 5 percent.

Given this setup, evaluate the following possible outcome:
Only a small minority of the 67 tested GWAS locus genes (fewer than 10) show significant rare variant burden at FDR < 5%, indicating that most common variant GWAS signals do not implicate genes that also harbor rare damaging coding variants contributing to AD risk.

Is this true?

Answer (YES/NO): YES